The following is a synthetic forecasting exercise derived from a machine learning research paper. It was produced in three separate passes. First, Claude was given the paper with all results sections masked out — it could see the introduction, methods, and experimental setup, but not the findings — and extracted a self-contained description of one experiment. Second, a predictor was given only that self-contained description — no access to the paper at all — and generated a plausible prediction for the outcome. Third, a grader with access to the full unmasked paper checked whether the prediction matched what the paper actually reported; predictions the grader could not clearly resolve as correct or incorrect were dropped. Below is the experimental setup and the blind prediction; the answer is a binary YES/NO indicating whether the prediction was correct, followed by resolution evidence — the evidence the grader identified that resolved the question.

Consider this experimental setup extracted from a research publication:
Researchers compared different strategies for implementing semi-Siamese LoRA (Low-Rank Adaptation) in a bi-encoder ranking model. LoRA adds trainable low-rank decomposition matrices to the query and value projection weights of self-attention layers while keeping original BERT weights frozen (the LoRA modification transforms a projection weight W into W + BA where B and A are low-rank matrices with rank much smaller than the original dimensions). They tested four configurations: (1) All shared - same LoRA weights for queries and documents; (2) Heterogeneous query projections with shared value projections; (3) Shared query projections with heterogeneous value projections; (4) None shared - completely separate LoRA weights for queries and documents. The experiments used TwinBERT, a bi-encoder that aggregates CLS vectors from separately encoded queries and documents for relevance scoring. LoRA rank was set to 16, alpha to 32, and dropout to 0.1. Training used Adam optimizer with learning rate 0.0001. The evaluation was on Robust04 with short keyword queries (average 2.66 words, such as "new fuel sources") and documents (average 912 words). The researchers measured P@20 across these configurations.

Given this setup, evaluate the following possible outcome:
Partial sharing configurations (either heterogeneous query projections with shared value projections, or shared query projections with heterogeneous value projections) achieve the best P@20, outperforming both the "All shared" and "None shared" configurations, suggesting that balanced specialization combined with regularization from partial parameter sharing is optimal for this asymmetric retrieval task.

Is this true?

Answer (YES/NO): YES